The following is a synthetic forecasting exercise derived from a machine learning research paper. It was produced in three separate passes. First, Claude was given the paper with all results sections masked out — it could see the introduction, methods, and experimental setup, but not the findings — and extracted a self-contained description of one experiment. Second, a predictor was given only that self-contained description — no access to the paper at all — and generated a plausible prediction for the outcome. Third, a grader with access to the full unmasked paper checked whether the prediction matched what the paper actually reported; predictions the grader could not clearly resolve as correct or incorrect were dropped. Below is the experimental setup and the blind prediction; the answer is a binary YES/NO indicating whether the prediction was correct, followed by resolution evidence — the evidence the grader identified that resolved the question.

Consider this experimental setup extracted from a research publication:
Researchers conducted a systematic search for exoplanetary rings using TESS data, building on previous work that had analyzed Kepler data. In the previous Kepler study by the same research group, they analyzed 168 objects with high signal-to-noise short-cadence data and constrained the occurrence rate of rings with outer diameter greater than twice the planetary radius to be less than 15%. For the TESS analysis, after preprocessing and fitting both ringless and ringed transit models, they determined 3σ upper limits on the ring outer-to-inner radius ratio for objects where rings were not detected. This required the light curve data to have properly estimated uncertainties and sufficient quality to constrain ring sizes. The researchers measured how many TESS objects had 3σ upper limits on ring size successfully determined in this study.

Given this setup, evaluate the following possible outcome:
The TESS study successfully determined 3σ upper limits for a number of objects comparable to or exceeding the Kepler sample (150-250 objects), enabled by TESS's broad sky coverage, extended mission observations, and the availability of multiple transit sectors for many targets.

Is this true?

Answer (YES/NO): NO